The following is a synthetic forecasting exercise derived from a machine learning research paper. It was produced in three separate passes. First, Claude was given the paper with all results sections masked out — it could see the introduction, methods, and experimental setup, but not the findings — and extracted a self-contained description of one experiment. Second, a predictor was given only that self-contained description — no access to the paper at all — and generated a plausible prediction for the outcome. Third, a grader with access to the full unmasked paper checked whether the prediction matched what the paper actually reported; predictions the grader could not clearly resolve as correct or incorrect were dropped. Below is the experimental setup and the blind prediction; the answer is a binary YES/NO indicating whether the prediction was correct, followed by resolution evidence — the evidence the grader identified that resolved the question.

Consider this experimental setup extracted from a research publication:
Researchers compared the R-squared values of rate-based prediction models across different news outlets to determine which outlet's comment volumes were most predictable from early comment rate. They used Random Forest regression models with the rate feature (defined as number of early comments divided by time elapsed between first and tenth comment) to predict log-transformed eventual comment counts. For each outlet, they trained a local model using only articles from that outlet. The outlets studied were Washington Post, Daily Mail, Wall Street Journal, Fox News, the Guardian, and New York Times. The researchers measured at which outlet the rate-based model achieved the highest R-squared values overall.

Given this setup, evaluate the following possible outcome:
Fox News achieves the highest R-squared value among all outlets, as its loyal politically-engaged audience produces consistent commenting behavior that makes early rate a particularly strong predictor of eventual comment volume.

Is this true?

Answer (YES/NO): NO